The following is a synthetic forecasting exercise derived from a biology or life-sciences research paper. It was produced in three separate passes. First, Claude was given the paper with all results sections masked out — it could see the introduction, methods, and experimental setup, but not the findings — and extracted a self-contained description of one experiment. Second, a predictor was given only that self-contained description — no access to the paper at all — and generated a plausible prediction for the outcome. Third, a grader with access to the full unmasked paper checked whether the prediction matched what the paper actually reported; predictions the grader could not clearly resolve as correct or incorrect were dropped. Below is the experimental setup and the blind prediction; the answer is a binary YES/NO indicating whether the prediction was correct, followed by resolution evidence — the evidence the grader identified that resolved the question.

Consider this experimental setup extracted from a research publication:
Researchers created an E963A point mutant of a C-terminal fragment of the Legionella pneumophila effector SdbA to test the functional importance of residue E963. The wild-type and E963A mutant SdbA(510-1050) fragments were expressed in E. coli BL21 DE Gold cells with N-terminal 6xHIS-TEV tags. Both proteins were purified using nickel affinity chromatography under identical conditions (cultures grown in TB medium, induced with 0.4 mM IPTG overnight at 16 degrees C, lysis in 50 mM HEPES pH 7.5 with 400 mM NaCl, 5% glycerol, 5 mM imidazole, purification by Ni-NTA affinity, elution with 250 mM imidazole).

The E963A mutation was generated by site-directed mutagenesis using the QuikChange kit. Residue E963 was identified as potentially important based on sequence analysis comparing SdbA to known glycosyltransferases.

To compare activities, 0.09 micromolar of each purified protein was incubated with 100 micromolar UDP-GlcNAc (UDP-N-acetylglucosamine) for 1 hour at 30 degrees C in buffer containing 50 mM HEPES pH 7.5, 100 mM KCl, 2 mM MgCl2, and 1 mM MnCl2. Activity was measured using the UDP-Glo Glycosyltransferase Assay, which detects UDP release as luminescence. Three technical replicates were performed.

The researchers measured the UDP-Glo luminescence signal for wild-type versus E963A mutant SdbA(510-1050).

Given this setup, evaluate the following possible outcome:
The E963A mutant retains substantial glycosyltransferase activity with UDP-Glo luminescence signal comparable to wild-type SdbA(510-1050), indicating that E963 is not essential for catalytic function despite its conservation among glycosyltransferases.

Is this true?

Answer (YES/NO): NO